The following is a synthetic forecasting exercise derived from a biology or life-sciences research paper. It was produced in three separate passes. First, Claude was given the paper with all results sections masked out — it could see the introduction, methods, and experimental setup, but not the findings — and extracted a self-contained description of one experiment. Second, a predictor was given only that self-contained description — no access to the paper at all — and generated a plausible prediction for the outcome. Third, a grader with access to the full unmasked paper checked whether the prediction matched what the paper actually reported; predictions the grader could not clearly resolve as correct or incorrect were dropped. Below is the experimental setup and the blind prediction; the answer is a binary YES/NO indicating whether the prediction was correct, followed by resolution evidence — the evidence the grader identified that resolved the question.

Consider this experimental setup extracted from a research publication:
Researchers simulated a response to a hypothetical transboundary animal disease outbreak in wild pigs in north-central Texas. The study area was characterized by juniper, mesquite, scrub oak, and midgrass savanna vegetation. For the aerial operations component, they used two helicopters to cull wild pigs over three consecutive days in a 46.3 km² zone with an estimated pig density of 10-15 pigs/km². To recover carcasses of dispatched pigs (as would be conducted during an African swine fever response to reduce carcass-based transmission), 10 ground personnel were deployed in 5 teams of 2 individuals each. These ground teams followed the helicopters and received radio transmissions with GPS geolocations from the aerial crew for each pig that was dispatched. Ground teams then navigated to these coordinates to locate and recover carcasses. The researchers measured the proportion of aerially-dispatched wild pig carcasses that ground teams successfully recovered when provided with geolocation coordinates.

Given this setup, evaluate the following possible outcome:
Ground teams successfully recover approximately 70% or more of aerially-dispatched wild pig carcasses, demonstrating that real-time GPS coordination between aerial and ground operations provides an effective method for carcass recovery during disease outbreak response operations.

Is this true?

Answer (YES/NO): NO